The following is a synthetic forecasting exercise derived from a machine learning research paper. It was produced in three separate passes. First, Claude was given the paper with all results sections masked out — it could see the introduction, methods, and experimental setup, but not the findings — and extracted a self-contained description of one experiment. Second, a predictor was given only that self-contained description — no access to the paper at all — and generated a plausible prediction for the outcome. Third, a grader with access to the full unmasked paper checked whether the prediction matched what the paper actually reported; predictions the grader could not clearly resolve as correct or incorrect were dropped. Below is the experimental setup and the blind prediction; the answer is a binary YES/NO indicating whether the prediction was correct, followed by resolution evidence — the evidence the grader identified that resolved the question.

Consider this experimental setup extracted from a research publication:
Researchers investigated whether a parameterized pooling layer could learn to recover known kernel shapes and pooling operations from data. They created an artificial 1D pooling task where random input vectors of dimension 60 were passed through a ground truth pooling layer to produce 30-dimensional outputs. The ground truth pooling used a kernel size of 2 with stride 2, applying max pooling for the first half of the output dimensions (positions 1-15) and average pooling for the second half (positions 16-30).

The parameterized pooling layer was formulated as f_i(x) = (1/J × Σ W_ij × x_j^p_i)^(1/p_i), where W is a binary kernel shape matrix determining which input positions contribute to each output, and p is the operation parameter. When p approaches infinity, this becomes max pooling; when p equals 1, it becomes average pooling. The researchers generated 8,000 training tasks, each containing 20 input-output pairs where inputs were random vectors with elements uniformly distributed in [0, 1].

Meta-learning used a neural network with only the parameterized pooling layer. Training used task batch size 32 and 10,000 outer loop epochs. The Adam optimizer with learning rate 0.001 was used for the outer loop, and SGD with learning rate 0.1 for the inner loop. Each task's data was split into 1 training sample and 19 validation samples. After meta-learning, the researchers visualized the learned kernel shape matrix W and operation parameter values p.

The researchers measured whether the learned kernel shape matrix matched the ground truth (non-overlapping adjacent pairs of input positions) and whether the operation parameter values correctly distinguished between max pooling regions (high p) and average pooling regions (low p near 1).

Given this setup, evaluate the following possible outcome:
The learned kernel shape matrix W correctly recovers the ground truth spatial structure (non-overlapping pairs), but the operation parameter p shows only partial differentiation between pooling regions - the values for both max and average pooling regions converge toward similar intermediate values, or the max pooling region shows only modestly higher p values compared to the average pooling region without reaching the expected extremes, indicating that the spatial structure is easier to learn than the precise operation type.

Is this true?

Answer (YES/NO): NO